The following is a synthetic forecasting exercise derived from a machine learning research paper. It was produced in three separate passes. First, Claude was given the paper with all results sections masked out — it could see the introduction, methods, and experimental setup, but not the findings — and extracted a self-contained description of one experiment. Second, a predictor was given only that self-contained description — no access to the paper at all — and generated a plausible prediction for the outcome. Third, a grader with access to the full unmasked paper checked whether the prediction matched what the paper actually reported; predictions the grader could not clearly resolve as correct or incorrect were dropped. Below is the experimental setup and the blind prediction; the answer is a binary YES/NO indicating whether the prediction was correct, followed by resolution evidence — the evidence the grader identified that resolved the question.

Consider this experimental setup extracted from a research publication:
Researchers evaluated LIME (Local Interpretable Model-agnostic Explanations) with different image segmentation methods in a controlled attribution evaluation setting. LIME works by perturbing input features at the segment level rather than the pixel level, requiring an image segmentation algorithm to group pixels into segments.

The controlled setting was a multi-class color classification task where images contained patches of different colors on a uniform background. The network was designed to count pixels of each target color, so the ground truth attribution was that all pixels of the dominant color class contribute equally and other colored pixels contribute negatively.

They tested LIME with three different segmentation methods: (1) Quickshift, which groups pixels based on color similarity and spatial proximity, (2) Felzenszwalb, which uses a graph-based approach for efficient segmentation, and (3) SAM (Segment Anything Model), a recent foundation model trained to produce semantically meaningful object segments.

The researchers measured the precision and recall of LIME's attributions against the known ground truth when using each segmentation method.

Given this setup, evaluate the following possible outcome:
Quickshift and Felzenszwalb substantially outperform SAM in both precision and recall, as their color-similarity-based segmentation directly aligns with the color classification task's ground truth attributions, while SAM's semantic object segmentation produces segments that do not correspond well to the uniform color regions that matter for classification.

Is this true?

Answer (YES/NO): NO